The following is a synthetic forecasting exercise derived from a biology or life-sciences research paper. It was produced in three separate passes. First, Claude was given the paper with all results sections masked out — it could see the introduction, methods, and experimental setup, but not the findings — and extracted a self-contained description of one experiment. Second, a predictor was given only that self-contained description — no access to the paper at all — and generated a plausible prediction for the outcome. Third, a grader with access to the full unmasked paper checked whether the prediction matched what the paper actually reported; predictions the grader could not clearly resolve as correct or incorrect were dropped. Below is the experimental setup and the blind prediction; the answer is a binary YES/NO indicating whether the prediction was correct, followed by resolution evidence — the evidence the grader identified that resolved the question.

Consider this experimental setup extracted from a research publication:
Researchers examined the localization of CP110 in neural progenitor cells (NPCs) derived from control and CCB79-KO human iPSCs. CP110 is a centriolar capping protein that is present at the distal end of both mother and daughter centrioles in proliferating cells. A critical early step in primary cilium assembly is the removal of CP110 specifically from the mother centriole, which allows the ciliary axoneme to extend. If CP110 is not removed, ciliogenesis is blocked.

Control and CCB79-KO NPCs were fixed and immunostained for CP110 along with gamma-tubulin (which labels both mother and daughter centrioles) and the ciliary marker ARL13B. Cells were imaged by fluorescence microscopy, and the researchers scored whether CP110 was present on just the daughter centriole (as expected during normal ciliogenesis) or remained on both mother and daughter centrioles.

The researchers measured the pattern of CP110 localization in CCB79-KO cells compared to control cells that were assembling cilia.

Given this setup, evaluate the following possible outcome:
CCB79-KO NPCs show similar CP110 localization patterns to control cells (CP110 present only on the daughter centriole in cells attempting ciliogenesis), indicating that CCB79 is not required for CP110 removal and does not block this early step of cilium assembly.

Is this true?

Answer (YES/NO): NO